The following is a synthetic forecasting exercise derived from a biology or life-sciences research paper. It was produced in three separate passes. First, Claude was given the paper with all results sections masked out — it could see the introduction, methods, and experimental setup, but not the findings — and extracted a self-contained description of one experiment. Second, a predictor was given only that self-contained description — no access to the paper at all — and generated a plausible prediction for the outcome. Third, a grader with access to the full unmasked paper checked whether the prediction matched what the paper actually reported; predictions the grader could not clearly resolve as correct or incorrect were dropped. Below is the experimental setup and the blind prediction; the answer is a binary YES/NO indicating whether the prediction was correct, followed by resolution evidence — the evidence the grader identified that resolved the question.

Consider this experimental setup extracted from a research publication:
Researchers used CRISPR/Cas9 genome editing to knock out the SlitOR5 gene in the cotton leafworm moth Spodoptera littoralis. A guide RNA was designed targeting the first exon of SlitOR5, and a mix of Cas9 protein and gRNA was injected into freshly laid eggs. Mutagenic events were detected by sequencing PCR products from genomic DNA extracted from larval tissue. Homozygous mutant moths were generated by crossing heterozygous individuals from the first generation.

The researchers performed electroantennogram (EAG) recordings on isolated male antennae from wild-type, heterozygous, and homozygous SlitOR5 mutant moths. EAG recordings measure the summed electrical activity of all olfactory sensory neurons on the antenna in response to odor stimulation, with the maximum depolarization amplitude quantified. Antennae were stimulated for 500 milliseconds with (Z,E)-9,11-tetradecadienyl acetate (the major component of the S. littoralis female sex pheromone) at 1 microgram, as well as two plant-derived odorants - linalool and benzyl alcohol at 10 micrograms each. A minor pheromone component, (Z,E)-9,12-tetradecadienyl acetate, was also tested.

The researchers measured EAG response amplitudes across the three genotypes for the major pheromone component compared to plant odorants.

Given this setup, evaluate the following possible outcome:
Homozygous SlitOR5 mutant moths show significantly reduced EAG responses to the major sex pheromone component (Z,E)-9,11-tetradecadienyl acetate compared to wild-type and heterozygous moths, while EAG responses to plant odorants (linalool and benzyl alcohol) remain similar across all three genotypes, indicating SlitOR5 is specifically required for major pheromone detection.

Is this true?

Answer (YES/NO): YES